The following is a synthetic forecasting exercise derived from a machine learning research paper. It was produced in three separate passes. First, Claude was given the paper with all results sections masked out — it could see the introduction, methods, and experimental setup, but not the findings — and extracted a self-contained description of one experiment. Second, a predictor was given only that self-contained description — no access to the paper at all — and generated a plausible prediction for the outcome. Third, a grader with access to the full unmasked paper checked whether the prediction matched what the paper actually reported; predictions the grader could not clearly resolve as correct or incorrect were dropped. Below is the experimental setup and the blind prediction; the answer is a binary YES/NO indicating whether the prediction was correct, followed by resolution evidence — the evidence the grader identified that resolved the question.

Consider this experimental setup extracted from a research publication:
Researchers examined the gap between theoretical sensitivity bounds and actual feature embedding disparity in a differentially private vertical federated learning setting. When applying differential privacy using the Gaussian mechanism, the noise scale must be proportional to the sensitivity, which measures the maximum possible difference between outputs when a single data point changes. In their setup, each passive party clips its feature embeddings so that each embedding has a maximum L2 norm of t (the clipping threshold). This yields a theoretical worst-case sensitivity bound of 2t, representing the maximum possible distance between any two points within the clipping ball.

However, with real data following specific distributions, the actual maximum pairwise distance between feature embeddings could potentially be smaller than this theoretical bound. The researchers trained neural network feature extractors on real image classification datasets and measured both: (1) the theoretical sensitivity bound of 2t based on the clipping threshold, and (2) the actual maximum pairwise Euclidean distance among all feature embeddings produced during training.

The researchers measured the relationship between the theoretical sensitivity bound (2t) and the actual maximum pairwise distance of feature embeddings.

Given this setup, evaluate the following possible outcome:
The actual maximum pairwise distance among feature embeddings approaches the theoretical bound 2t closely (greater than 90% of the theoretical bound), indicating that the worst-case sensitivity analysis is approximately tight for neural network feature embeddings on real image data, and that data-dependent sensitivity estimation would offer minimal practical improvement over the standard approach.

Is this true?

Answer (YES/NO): NO